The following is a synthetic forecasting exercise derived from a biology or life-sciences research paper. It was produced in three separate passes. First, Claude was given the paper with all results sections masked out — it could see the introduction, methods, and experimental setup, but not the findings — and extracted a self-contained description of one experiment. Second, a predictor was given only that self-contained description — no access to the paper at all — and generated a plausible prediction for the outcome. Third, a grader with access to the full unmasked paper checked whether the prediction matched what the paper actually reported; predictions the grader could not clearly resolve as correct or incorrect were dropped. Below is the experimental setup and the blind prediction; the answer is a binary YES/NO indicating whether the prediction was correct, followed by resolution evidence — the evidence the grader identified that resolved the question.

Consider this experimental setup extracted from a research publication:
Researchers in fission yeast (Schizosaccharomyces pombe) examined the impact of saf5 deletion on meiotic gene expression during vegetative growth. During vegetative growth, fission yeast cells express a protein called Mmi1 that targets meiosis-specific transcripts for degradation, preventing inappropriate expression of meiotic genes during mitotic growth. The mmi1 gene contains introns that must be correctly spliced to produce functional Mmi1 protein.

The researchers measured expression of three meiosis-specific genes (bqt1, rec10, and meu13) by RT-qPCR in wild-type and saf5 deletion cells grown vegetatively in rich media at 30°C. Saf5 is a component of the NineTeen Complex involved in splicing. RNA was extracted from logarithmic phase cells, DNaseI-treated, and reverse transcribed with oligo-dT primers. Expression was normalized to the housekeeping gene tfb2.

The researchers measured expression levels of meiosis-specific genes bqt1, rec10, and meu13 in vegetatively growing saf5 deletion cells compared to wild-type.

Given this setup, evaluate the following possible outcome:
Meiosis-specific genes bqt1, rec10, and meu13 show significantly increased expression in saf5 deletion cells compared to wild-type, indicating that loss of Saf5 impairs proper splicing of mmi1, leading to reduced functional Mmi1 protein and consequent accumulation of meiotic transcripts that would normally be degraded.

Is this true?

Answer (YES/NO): YES